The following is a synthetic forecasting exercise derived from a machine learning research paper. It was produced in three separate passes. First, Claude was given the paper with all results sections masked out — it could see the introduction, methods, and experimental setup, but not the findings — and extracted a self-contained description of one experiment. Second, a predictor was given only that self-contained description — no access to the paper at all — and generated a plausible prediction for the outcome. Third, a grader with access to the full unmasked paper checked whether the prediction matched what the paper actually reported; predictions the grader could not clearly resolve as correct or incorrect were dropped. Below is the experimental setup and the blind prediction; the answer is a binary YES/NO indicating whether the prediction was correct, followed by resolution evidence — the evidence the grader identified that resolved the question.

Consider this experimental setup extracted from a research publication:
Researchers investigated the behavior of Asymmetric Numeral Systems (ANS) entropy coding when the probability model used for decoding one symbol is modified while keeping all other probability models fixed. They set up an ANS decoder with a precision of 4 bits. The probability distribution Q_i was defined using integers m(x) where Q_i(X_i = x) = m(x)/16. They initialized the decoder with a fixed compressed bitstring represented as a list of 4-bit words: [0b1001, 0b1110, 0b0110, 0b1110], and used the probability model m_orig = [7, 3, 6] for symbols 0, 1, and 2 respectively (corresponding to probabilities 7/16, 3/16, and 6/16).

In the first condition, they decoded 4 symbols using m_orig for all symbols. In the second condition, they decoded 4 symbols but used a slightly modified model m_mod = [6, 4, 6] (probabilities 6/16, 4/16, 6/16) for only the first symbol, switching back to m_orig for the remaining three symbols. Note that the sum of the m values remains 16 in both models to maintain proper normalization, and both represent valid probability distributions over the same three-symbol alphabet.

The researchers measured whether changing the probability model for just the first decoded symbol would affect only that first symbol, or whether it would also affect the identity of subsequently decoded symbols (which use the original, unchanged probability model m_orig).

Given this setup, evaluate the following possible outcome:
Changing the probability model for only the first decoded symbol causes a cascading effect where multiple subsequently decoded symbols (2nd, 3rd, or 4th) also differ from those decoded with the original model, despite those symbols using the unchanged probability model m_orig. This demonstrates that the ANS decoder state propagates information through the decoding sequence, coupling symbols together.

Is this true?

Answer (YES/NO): YES